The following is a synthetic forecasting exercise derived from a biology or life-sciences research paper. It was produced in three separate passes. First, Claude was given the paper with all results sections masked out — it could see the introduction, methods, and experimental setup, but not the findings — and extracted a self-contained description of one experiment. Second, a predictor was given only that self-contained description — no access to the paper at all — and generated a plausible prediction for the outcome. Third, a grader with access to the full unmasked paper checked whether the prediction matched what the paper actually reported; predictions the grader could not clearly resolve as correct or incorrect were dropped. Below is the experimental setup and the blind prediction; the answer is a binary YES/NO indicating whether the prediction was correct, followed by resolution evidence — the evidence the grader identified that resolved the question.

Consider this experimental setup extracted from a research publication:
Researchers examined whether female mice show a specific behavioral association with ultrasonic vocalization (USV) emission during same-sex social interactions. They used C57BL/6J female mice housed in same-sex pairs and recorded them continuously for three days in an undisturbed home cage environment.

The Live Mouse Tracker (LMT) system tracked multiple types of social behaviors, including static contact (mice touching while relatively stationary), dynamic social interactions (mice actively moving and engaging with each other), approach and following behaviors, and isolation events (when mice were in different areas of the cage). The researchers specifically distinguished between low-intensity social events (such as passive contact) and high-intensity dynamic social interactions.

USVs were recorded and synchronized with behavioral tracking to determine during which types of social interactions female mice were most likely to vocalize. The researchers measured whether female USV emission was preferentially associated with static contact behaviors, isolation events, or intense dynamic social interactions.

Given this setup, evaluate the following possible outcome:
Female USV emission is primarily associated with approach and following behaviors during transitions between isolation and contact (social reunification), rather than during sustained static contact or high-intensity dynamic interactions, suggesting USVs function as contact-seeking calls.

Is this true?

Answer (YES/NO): NO